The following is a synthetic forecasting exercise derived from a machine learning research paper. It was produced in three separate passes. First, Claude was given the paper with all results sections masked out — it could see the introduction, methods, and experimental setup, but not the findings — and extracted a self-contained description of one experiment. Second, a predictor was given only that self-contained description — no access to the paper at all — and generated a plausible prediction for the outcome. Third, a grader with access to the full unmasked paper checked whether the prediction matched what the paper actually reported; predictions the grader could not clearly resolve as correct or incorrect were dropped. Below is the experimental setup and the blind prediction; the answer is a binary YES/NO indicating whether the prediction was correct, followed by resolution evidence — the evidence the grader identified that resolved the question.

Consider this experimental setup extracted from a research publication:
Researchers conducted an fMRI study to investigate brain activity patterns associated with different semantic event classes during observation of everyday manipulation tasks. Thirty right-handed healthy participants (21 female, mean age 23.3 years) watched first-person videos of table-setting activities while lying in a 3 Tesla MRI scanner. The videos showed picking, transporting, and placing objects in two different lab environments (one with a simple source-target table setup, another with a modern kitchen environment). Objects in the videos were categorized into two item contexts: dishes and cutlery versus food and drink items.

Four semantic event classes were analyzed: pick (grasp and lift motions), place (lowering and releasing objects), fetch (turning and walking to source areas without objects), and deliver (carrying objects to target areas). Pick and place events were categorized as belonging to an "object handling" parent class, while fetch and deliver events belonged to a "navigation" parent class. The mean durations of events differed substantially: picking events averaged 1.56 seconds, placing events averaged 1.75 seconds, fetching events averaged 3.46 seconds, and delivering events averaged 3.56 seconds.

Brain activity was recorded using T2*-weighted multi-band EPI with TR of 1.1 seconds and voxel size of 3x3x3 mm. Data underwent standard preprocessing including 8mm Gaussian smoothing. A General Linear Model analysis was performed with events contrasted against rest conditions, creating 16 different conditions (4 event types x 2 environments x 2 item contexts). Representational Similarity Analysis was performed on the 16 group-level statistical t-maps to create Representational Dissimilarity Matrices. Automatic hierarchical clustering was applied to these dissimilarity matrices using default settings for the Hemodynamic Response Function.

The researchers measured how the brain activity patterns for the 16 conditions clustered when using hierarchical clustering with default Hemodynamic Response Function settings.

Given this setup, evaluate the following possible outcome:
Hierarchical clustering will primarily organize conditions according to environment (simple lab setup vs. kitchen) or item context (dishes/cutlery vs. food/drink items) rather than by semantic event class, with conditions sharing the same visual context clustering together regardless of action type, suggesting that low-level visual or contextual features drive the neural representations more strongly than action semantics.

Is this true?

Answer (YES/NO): NO